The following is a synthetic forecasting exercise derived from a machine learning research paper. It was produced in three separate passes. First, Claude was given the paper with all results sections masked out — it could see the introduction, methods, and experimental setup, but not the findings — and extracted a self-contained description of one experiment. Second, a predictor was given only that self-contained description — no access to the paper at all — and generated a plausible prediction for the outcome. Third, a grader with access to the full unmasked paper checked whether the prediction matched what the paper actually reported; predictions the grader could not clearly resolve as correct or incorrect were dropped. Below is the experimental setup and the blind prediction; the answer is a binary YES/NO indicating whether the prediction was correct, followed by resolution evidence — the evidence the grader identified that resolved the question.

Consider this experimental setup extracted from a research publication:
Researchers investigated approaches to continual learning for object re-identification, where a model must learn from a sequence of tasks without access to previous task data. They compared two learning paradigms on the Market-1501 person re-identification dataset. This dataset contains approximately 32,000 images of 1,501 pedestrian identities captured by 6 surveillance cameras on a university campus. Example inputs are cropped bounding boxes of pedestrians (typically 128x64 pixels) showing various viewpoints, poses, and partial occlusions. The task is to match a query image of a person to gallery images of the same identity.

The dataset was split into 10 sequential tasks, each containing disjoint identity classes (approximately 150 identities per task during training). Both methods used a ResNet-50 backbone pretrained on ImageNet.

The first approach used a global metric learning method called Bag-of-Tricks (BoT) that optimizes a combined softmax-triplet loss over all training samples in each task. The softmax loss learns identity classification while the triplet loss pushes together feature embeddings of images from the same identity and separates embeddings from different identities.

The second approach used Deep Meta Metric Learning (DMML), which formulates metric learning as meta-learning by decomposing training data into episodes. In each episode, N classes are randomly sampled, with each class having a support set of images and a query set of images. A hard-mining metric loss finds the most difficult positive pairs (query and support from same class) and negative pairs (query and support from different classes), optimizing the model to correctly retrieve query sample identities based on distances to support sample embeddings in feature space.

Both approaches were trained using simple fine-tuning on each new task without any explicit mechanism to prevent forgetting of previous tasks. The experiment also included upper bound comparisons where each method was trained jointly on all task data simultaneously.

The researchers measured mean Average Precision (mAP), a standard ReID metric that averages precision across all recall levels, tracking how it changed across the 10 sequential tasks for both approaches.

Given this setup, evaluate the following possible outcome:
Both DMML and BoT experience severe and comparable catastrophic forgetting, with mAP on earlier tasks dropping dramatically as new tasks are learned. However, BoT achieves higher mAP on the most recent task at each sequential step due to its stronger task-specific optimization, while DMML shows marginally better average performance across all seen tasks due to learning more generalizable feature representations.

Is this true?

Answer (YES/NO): NO